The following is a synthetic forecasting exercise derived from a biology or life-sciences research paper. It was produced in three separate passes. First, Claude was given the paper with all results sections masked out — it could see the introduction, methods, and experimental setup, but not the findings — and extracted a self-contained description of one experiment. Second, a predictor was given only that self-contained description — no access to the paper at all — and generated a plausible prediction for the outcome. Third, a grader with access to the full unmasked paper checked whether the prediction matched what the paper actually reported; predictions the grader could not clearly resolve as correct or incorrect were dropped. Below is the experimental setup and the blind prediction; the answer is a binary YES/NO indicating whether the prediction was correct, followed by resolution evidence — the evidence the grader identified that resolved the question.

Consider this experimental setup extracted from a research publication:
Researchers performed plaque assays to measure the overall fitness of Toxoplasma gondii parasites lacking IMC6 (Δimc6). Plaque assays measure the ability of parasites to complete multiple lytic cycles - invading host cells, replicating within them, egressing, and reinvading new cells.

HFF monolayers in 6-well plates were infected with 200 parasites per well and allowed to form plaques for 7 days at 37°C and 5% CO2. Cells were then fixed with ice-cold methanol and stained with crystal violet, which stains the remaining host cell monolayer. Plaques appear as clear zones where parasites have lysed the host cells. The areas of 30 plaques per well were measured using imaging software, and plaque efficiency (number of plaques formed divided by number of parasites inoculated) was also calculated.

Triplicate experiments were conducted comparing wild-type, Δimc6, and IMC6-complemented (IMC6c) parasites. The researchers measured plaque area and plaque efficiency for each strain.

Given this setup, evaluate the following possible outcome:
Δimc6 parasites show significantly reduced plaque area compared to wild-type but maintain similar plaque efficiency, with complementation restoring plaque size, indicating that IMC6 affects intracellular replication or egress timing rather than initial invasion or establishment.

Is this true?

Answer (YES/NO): NO